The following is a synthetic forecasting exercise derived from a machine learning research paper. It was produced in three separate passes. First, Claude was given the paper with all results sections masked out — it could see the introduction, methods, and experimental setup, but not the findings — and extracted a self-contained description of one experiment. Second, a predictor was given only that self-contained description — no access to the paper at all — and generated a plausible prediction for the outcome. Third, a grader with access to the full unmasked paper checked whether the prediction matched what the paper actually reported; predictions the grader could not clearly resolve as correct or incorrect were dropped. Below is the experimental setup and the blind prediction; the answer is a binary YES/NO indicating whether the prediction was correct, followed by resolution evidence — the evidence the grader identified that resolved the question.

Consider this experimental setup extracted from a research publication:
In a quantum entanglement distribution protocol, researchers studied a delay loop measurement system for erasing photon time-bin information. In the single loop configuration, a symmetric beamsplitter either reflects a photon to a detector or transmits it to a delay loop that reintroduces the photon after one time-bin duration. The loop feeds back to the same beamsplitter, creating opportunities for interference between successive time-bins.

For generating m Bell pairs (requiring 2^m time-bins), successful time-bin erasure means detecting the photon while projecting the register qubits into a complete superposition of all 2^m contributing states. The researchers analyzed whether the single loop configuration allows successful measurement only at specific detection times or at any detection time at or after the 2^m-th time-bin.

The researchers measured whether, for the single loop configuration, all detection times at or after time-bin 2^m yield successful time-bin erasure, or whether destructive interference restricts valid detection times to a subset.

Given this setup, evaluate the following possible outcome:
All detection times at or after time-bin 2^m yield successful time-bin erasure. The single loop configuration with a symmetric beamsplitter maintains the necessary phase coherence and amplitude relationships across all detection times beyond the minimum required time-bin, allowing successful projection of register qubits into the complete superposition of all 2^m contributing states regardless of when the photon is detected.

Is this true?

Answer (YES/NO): YES